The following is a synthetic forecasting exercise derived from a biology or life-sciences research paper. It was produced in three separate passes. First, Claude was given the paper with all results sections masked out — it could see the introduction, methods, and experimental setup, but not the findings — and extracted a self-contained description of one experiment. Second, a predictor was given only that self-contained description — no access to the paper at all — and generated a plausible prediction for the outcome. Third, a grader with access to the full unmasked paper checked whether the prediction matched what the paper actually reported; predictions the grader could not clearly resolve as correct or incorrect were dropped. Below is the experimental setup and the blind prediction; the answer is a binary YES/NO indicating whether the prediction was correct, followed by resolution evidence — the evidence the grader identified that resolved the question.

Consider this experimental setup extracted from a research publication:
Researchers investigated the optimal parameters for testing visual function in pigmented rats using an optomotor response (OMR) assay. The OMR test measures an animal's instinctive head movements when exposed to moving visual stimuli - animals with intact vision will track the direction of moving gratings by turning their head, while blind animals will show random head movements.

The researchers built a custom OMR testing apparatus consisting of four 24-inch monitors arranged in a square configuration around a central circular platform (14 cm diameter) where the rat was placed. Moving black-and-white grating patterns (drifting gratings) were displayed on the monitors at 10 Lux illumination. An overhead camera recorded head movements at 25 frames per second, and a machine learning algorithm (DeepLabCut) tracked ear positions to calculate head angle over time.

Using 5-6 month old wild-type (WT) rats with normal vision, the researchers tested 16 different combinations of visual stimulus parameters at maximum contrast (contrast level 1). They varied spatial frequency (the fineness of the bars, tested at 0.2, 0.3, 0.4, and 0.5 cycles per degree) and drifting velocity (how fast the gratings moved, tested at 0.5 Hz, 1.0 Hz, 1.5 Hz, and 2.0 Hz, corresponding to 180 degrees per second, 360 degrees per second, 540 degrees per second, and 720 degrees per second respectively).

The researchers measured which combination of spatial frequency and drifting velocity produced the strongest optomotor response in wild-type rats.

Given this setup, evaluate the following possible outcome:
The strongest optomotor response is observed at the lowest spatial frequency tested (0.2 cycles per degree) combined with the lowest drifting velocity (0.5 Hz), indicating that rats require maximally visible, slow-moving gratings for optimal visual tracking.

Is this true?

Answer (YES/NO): NO